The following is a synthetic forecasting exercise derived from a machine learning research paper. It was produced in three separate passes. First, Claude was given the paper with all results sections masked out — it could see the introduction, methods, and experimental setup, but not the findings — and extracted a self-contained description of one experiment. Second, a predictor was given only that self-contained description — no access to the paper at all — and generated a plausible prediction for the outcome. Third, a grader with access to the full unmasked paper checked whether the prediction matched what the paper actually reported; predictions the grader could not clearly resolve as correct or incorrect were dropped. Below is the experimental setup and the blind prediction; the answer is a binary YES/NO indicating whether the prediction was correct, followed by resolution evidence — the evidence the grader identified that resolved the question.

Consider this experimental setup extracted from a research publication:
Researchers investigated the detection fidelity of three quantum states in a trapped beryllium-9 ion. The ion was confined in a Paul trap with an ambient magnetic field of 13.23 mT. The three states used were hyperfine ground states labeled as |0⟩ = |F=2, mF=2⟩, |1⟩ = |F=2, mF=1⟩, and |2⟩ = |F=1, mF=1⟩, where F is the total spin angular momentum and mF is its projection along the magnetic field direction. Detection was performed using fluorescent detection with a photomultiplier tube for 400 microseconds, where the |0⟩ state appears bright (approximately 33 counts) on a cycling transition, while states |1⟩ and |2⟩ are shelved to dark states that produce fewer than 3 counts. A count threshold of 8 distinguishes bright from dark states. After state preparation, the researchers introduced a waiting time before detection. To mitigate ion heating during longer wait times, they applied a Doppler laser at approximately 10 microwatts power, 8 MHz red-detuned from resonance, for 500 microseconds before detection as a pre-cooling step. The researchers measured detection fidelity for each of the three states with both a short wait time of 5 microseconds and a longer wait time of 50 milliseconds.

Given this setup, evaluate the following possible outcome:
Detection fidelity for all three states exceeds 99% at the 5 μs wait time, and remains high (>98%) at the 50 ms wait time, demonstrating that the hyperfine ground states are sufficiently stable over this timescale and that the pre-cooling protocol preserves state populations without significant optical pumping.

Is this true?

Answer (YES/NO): NO